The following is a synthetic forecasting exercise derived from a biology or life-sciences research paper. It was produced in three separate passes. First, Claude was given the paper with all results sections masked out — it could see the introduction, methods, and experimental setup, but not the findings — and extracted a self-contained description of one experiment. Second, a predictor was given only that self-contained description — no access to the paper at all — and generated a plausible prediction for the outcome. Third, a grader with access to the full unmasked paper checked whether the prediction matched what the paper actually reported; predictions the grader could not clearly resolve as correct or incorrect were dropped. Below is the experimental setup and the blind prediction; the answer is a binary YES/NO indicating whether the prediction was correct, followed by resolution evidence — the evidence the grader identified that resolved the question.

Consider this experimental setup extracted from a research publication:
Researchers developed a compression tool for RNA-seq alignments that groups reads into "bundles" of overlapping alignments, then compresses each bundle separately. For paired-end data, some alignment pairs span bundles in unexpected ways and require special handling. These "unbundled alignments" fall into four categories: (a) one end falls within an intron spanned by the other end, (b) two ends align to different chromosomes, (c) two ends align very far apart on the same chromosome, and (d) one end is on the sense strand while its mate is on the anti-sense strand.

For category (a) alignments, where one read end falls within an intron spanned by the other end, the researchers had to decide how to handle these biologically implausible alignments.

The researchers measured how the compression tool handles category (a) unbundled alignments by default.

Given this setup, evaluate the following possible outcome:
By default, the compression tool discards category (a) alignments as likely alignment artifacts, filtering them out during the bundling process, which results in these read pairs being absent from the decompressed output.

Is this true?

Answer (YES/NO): NO